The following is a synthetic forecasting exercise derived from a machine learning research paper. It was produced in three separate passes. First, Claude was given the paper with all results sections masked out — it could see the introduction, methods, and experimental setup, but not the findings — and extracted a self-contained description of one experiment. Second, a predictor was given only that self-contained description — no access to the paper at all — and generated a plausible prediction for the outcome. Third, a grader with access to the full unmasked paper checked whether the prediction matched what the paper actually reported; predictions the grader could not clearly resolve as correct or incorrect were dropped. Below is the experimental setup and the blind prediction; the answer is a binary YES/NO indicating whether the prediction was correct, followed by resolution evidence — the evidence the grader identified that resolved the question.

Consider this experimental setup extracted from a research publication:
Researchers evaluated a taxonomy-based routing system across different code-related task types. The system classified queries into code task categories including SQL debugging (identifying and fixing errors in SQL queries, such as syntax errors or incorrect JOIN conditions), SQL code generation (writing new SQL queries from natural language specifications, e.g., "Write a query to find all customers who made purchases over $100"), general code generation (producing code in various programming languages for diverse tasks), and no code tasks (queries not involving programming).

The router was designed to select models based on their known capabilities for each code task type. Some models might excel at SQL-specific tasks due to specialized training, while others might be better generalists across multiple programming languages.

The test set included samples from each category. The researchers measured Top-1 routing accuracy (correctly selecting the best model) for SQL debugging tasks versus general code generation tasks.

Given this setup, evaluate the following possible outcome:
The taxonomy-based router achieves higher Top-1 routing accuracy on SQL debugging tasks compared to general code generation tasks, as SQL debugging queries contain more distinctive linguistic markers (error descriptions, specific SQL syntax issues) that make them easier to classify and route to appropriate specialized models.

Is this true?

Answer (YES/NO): YES